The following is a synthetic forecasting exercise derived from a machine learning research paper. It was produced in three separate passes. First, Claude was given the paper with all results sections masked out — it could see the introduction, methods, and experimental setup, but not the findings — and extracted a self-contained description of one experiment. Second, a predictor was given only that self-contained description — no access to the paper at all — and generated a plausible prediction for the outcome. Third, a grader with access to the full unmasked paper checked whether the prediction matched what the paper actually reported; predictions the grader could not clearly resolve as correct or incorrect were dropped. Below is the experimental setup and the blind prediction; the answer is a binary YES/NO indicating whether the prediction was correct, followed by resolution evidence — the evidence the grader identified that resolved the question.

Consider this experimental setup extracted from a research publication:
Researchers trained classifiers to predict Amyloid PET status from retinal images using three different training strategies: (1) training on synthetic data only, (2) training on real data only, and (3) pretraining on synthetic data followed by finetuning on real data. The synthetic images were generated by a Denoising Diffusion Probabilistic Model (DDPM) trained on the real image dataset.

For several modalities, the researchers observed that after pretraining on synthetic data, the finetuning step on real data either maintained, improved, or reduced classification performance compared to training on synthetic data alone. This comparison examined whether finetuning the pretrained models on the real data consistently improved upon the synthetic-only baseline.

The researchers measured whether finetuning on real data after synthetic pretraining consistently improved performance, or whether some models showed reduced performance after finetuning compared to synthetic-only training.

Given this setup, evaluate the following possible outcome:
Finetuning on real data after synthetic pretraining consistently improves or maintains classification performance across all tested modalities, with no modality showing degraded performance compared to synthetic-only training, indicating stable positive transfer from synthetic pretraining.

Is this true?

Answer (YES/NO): NO